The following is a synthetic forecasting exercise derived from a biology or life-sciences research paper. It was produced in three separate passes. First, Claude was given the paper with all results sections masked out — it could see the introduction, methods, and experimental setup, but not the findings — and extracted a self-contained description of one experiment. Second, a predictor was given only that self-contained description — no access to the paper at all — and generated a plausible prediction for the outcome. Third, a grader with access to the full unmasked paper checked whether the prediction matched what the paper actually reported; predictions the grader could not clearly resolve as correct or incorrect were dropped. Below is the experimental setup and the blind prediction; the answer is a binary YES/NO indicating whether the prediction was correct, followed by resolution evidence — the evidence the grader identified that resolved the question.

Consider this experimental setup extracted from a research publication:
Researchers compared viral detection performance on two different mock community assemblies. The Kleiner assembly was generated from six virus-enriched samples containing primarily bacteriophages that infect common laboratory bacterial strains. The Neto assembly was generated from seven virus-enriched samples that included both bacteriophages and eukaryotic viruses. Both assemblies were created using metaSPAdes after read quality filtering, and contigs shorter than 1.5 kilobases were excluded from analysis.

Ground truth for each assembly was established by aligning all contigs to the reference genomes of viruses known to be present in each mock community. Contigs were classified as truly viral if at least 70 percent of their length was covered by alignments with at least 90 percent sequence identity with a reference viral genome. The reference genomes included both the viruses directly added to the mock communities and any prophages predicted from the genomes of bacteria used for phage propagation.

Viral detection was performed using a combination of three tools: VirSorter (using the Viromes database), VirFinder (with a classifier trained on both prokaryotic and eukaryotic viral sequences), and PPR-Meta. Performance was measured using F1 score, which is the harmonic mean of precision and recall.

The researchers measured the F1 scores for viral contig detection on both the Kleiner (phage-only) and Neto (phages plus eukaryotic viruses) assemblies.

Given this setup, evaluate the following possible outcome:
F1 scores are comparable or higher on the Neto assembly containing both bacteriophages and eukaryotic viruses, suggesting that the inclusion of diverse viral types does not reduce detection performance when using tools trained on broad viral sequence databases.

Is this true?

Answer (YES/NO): NO